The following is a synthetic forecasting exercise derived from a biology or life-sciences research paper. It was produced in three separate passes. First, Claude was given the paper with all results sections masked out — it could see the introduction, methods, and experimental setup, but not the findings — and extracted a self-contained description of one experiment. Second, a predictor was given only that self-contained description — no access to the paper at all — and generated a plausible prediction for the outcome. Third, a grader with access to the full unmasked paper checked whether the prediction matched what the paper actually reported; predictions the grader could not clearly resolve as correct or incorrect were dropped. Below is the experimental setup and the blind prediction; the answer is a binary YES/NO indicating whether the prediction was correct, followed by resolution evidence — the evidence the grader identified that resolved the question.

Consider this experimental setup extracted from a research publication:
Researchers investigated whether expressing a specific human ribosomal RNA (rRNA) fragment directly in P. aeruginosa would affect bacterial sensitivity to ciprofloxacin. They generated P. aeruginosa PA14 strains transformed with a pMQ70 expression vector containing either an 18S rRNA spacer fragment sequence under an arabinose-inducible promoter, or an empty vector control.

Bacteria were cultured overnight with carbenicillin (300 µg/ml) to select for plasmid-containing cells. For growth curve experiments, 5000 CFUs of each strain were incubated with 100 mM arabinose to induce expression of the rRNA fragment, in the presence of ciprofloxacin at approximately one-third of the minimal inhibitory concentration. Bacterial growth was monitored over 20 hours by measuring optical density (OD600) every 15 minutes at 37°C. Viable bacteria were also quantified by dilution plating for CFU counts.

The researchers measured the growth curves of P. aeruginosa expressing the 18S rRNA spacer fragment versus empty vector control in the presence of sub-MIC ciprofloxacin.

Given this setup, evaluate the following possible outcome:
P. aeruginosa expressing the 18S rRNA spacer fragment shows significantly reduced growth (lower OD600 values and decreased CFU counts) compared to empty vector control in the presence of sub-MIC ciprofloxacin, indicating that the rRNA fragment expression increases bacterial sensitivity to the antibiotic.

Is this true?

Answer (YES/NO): YES